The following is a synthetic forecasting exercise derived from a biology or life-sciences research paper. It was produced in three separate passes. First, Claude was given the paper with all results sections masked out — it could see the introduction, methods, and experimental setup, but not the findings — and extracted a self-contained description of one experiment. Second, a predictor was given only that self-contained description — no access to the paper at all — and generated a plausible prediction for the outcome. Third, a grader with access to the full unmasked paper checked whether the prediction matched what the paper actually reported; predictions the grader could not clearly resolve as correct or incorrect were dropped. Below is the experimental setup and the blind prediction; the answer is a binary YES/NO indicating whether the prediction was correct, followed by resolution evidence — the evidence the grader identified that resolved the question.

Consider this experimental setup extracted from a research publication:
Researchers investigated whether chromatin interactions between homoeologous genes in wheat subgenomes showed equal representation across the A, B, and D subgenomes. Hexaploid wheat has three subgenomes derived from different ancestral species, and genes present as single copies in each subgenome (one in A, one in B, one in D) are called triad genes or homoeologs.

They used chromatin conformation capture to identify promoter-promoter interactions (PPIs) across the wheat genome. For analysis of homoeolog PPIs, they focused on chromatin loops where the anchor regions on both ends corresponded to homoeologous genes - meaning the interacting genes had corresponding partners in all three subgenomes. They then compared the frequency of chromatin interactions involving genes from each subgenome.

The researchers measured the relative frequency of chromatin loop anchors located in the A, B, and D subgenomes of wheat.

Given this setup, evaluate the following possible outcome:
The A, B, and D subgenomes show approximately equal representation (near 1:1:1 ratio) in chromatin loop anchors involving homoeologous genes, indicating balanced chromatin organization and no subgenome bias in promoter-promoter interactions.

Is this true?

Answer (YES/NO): NO